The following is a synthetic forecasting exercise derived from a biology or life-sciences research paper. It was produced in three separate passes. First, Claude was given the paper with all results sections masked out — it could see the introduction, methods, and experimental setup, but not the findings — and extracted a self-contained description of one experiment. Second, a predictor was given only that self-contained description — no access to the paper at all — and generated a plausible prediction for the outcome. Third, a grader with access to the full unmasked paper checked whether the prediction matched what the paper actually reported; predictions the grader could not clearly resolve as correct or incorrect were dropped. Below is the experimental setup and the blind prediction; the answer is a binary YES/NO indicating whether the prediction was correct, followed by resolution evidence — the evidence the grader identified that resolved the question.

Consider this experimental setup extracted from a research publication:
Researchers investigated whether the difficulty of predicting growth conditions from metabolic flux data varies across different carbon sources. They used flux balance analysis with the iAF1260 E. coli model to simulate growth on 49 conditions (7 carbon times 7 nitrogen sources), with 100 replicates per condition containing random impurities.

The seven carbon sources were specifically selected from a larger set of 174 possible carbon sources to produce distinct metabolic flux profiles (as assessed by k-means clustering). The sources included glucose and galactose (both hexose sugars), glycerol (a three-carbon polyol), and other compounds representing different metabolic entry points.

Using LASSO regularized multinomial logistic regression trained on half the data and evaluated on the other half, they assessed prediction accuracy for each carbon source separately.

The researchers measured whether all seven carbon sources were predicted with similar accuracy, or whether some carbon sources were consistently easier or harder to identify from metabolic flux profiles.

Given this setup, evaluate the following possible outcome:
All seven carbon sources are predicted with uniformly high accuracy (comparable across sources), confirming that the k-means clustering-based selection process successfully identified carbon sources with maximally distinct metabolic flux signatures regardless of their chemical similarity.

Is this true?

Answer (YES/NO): NO